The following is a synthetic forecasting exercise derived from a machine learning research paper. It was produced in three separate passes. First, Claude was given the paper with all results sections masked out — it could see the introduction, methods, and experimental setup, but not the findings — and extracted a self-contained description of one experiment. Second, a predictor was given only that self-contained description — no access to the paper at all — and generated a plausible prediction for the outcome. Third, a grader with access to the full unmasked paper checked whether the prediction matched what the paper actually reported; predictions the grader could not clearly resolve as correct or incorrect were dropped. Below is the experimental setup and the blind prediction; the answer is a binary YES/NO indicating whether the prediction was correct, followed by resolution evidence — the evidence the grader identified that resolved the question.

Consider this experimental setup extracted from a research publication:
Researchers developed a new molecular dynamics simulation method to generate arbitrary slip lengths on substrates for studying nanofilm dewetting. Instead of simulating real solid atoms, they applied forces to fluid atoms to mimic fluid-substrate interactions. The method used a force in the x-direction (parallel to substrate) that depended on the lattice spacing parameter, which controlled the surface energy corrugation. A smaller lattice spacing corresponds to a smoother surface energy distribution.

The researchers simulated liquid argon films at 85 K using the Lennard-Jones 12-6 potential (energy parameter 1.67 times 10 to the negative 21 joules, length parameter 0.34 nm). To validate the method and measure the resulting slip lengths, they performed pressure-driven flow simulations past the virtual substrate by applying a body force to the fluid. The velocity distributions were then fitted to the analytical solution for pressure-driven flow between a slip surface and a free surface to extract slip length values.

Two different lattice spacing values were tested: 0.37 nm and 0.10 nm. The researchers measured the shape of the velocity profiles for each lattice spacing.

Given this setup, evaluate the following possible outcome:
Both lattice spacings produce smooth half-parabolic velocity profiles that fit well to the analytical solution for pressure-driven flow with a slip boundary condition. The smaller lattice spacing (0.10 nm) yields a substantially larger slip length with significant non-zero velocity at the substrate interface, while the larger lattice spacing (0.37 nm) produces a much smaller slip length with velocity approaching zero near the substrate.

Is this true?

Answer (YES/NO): NO